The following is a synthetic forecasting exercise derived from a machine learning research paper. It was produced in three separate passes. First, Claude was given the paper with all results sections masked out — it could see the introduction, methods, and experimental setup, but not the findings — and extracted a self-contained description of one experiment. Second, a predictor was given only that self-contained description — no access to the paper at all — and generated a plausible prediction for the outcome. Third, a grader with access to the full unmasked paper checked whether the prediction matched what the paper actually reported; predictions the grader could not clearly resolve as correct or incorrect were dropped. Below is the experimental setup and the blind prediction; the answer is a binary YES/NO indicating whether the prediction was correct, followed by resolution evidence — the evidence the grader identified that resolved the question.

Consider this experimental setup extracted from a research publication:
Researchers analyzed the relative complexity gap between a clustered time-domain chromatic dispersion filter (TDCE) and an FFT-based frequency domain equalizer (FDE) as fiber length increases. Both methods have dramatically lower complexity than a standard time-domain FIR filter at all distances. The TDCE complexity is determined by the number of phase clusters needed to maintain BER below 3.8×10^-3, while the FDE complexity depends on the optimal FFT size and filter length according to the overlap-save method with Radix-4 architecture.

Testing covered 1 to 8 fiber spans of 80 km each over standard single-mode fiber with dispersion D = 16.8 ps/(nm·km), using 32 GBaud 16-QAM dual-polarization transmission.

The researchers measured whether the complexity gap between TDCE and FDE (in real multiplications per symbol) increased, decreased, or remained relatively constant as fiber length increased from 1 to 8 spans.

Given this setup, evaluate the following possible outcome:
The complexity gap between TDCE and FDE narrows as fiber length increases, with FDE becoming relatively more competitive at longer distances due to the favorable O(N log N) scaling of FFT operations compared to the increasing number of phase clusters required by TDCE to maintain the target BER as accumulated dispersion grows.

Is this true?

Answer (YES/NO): NO